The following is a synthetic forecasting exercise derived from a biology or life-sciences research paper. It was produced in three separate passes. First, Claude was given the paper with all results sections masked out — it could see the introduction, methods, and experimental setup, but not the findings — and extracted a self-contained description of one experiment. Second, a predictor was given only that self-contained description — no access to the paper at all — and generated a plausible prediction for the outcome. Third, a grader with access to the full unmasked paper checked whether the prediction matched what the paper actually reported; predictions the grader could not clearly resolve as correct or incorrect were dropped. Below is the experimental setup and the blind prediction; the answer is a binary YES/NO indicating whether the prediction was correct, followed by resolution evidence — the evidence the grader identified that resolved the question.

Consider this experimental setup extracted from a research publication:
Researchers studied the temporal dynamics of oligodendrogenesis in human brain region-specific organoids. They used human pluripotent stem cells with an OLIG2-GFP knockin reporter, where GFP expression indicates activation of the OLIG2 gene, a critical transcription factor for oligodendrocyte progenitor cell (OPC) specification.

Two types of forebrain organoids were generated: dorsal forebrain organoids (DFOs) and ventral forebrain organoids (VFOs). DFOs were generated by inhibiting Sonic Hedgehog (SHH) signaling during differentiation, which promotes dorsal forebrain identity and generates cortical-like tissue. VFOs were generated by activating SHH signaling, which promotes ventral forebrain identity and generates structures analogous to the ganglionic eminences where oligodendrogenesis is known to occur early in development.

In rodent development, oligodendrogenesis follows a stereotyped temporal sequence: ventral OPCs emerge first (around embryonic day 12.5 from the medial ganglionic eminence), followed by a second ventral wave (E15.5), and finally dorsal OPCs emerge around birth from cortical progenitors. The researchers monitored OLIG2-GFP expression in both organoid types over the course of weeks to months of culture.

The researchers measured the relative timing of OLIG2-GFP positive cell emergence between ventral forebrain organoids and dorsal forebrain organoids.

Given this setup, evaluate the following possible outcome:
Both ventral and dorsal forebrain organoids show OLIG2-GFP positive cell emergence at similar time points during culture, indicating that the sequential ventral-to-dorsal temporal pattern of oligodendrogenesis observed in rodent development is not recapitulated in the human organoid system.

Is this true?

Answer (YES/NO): NO